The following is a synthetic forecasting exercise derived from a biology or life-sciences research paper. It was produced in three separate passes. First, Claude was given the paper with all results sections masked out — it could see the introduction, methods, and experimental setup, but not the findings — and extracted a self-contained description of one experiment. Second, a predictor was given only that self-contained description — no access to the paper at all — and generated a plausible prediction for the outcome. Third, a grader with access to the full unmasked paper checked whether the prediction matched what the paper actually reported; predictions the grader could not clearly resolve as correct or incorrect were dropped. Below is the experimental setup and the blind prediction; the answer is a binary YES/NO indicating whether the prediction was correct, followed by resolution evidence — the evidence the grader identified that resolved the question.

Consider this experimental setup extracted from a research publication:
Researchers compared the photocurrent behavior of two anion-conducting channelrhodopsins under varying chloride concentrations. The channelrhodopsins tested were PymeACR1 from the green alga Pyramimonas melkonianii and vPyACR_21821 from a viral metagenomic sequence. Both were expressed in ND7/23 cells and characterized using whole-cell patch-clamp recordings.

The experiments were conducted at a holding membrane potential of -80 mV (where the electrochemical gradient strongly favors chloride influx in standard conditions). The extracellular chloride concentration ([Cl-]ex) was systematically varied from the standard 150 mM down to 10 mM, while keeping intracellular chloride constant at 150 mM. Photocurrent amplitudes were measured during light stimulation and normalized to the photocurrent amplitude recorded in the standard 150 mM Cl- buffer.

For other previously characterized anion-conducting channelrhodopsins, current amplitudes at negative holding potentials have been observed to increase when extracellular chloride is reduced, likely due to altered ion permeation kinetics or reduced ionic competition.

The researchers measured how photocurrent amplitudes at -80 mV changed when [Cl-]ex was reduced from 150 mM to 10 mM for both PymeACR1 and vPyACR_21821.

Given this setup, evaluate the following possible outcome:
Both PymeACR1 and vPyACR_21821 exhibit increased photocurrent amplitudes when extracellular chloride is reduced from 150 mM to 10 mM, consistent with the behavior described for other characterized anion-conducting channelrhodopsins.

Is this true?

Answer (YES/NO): NO